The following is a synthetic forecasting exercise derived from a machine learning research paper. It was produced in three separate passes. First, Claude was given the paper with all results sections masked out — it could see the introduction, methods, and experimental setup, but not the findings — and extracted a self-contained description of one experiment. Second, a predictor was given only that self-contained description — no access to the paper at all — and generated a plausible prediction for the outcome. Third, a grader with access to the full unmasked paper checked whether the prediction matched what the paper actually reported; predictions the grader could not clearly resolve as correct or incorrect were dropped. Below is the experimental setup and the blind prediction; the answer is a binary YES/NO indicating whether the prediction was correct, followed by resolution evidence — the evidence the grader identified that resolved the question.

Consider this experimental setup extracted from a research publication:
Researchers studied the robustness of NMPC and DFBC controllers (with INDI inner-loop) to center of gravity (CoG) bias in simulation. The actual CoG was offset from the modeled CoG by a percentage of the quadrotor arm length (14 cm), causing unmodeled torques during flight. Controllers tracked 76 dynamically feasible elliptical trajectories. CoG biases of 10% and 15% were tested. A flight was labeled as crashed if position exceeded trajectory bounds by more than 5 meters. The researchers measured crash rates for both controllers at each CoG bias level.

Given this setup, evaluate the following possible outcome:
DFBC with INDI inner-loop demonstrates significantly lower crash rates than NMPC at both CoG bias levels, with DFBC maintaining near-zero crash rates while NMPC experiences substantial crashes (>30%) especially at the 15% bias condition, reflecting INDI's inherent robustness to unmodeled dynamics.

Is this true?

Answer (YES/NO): NO